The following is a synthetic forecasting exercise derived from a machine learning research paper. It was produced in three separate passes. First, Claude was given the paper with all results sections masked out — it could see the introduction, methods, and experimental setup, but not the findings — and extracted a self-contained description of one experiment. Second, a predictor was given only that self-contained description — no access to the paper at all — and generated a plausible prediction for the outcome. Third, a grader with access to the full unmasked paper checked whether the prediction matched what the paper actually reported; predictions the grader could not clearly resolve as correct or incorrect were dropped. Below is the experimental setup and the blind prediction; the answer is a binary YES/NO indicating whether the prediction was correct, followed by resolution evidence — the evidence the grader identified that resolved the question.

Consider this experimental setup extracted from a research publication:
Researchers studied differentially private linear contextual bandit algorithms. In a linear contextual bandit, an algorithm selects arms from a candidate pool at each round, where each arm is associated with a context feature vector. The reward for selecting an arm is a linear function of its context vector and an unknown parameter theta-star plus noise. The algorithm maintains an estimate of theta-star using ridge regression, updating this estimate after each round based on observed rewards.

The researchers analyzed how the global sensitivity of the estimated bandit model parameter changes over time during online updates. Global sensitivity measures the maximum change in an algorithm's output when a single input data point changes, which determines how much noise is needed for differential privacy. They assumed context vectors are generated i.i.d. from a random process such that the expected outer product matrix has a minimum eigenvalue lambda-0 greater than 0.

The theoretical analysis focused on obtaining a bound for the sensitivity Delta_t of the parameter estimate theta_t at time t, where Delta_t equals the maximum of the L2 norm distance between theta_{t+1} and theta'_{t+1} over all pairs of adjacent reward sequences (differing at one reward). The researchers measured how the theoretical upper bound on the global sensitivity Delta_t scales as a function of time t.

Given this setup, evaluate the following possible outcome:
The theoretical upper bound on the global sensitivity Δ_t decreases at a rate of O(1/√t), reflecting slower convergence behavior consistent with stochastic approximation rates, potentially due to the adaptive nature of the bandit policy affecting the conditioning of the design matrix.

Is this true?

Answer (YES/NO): NO